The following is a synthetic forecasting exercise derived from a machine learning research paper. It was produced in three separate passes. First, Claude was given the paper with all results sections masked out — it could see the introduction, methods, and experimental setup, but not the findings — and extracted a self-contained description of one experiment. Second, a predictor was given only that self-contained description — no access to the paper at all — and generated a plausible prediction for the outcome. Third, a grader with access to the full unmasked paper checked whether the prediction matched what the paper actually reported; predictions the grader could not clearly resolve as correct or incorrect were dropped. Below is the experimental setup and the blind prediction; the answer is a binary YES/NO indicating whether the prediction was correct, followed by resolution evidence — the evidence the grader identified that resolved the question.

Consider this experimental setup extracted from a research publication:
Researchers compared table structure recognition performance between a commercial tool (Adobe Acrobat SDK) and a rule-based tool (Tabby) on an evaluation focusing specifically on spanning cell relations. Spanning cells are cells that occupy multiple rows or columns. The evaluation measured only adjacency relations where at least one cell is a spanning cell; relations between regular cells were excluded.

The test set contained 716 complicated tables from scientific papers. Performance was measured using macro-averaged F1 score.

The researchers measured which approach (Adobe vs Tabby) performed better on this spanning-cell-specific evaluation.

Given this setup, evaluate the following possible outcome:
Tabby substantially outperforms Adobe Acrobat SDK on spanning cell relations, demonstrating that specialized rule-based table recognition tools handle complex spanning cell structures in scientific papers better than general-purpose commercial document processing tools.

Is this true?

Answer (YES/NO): NO